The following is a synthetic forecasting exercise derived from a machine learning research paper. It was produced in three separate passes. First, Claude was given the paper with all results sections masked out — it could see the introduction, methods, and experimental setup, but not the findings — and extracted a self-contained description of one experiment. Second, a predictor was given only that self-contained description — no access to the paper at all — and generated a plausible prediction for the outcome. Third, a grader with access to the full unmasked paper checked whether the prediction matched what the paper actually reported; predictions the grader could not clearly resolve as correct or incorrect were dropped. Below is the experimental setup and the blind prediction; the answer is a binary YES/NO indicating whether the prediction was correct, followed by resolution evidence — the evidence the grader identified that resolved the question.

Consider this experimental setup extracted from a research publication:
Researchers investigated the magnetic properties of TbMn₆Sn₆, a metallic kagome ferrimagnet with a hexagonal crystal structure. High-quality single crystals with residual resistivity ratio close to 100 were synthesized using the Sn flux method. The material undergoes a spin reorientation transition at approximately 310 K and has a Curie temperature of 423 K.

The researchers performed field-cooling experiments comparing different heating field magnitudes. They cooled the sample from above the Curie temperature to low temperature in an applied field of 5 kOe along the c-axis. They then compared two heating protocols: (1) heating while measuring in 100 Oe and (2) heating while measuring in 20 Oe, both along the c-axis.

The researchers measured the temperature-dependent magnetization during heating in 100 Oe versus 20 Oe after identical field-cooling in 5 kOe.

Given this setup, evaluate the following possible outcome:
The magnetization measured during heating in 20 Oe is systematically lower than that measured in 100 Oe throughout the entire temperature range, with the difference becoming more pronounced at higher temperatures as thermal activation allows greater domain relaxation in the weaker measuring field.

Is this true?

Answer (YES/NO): NO